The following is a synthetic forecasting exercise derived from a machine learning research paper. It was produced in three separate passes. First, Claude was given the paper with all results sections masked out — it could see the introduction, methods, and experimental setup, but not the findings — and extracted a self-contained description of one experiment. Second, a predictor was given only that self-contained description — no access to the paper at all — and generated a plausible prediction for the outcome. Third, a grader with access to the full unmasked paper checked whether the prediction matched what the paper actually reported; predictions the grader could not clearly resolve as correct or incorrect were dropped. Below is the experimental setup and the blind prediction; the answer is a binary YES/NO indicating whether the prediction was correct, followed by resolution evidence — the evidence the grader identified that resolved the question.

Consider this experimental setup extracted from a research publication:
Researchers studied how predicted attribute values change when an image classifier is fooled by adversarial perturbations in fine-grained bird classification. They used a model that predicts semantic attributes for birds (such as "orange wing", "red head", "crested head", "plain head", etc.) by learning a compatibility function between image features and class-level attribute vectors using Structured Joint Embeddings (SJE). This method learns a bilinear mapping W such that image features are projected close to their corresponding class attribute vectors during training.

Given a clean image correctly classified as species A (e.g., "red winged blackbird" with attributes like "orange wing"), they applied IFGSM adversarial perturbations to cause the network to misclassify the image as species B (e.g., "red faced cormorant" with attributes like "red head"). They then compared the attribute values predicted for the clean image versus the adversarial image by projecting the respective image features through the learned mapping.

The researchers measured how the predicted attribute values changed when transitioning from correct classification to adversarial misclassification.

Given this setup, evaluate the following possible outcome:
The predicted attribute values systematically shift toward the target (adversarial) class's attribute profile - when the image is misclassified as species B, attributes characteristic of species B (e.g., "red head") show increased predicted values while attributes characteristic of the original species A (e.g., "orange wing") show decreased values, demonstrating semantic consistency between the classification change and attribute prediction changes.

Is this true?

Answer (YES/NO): YES